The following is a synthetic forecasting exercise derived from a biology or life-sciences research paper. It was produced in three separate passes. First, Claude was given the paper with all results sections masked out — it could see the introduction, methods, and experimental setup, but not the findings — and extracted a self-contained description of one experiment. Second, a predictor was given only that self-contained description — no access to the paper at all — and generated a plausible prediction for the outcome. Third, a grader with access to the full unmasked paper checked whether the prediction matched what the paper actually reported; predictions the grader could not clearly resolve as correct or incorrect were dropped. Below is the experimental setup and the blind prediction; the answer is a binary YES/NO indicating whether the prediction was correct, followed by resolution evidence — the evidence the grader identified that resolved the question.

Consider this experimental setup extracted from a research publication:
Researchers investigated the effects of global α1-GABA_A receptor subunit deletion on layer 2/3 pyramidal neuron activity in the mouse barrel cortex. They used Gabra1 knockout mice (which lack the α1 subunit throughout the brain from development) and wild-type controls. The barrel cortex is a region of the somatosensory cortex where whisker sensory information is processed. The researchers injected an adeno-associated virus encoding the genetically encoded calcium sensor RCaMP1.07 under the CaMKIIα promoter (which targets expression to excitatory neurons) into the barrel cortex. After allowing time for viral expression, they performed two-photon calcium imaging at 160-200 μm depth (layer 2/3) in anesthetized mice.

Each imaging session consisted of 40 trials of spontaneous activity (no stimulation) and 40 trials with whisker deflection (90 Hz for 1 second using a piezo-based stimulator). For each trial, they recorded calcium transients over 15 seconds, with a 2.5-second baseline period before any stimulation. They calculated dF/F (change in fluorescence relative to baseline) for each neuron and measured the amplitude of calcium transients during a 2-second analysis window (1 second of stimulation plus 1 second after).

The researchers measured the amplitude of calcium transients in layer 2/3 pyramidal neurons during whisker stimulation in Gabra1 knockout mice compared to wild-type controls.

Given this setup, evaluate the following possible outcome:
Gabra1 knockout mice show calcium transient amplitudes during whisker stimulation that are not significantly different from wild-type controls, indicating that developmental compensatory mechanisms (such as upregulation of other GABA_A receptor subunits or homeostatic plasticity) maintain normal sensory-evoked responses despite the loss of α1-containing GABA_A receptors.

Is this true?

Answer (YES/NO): NO